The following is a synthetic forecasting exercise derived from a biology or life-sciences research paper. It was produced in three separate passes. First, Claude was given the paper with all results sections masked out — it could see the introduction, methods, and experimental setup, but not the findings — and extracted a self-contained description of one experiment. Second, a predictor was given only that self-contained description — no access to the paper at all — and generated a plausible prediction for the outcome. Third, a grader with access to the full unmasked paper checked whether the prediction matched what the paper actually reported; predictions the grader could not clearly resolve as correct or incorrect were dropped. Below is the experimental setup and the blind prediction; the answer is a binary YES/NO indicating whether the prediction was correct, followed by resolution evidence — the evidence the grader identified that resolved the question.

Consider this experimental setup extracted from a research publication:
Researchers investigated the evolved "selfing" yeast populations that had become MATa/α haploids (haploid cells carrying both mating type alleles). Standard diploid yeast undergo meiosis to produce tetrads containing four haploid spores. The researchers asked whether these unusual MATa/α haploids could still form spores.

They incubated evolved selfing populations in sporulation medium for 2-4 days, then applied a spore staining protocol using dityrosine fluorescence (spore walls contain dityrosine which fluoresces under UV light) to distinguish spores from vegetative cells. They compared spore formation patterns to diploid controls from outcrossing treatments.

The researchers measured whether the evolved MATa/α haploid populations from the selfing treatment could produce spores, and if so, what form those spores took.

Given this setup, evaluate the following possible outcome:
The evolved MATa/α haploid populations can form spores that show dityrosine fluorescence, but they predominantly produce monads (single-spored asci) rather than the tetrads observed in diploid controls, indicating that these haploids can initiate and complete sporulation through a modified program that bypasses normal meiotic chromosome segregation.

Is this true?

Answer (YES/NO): NO